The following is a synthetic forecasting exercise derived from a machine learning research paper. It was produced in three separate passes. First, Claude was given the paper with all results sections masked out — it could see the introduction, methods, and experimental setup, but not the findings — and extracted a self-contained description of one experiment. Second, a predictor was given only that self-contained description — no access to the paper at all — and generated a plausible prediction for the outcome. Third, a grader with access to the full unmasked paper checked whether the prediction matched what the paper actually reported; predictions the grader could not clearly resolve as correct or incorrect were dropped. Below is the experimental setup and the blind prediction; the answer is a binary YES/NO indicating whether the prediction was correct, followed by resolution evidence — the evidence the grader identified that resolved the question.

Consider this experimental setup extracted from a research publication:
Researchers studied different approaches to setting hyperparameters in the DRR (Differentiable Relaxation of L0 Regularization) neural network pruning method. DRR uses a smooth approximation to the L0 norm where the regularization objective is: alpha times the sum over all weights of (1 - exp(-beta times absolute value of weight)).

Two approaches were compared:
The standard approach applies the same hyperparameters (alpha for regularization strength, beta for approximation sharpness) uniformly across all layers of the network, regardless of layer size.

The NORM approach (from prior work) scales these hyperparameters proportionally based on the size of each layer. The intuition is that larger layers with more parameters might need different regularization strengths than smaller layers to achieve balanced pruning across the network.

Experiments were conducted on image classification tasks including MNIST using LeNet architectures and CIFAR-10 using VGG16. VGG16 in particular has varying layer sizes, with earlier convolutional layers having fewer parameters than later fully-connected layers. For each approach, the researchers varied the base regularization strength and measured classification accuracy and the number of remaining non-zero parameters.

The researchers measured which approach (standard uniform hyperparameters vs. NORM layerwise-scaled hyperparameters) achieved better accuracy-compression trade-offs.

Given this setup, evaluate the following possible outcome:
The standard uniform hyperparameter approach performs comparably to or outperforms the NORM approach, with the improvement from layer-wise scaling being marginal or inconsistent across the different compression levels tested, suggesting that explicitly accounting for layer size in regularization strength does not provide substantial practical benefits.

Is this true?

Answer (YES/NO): YES